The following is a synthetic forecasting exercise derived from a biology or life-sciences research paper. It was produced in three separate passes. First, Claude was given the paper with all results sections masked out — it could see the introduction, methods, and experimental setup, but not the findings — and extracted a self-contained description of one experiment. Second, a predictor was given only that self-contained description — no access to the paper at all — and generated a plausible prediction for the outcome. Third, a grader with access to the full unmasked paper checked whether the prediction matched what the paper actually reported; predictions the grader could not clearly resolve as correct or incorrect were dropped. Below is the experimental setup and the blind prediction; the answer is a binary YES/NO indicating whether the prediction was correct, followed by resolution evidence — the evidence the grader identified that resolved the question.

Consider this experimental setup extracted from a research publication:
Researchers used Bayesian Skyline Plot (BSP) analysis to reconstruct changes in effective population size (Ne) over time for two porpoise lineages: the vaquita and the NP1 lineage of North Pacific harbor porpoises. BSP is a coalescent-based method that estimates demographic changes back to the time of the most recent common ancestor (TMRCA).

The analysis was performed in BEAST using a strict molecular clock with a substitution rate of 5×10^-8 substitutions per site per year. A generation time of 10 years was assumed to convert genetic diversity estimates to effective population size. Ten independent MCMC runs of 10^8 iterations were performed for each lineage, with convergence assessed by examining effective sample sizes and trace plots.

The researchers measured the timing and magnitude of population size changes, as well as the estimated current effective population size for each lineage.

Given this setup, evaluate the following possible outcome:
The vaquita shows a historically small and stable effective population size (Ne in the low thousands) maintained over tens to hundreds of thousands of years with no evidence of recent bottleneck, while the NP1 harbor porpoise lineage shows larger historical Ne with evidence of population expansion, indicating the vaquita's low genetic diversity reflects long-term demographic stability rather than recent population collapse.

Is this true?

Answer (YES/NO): NO